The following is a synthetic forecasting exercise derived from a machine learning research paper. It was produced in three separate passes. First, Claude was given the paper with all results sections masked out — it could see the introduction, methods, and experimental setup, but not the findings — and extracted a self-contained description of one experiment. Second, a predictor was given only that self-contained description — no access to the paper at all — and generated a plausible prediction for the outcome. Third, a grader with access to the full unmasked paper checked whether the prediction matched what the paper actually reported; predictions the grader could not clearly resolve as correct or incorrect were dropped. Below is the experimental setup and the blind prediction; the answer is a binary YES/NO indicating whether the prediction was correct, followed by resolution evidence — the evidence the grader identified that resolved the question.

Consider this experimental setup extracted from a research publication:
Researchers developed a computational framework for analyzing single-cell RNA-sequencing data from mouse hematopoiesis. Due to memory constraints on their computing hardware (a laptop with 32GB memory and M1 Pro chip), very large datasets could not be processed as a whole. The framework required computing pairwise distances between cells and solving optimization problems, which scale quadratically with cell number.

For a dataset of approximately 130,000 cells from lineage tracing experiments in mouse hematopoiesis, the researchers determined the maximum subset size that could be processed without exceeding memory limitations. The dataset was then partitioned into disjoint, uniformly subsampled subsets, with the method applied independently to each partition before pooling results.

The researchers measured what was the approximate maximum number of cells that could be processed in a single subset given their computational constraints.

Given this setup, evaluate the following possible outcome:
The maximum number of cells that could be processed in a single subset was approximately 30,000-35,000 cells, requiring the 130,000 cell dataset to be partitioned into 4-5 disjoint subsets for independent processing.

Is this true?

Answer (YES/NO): NO